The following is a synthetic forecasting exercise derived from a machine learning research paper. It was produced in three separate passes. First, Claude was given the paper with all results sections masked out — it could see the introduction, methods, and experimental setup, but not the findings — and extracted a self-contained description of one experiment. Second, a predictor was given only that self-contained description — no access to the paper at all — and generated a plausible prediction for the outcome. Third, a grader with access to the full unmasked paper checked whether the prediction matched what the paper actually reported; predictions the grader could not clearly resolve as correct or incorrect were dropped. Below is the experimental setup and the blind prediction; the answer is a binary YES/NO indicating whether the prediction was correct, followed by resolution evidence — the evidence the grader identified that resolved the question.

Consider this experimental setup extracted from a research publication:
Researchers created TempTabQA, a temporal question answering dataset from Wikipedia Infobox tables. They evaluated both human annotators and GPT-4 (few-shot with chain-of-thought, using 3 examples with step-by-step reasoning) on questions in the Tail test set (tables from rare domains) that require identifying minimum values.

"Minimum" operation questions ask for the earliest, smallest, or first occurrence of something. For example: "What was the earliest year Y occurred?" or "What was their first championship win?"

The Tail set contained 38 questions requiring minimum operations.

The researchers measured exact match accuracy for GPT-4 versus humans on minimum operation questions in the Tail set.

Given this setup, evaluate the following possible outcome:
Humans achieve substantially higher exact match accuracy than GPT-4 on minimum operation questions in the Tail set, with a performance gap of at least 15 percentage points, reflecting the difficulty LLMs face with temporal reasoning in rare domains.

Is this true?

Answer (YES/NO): YES